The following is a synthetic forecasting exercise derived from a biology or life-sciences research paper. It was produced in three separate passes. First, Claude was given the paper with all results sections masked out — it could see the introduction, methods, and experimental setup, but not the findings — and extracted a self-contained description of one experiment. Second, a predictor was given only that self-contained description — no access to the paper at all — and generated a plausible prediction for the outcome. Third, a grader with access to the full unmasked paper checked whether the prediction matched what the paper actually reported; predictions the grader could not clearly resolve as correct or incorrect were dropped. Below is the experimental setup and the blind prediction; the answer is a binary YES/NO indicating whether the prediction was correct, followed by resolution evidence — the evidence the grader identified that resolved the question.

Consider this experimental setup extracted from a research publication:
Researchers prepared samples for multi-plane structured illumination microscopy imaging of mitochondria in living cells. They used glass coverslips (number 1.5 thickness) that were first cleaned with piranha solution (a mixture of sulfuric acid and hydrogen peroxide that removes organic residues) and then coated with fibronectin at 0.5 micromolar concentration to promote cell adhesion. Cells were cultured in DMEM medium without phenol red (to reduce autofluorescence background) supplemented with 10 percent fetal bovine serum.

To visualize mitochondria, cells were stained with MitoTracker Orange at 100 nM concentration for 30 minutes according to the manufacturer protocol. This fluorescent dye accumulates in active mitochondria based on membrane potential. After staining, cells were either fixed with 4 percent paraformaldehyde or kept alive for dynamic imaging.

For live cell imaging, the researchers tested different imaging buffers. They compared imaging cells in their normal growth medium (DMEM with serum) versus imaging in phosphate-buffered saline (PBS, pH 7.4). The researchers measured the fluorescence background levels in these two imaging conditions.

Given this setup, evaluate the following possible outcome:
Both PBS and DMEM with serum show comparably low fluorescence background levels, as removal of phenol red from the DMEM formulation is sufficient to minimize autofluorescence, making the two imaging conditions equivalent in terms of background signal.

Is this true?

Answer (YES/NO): NO